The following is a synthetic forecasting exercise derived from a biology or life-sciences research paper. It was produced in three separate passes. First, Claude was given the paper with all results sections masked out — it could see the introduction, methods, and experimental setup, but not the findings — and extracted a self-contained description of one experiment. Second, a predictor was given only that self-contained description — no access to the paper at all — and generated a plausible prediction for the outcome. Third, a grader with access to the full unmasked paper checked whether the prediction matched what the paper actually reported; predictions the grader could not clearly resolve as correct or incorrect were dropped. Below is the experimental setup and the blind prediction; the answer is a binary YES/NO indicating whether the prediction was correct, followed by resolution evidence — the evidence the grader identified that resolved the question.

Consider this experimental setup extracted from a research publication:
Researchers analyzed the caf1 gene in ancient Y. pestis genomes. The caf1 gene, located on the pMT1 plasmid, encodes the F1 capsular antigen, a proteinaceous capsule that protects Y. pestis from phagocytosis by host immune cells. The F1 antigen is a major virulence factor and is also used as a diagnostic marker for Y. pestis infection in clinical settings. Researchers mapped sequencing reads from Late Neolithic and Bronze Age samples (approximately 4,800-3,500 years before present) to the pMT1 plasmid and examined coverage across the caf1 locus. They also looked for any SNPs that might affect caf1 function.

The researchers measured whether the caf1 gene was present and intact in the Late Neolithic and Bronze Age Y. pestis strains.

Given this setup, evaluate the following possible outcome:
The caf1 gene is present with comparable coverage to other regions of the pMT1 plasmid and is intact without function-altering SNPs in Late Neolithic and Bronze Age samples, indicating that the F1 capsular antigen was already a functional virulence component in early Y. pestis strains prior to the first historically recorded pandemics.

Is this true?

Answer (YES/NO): YES